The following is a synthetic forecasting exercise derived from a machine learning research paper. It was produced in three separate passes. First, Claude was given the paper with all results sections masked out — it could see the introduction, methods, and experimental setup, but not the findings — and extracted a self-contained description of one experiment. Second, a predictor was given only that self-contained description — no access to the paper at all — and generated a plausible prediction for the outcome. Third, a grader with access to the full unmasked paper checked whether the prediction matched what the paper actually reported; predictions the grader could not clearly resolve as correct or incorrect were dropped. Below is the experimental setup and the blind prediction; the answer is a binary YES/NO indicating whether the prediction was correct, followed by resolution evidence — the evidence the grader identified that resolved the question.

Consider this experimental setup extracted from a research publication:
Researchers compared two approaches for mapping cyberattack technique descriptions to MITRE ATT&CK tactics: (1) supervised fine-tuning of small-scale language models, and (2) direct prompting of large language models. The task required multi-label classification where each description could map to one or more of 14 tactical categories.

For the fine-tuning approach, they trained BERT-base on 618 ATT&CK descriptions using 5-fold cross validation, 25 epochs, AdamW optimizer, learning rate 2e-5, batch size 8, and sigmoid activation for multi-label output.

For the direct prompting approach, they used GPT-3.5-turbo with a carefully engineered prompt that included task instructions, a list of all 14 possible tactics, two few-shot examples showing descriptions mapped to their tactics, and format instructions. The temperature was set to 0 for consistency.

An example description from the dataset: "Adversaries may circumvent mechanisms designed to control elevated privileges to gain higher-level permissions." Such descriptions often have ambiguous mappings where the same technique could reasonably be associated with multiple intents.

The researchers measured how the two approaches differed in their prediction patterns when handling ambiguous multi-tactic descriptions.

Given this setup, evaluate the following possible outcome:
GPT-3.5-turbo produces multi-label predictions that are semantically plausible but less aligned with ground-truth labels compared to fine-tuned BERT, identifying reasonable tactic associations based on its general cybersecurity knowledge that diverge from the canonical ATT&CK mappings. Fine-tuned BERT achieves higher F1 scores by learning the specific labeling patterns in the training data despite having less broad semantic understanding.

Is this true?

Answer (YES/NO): YES